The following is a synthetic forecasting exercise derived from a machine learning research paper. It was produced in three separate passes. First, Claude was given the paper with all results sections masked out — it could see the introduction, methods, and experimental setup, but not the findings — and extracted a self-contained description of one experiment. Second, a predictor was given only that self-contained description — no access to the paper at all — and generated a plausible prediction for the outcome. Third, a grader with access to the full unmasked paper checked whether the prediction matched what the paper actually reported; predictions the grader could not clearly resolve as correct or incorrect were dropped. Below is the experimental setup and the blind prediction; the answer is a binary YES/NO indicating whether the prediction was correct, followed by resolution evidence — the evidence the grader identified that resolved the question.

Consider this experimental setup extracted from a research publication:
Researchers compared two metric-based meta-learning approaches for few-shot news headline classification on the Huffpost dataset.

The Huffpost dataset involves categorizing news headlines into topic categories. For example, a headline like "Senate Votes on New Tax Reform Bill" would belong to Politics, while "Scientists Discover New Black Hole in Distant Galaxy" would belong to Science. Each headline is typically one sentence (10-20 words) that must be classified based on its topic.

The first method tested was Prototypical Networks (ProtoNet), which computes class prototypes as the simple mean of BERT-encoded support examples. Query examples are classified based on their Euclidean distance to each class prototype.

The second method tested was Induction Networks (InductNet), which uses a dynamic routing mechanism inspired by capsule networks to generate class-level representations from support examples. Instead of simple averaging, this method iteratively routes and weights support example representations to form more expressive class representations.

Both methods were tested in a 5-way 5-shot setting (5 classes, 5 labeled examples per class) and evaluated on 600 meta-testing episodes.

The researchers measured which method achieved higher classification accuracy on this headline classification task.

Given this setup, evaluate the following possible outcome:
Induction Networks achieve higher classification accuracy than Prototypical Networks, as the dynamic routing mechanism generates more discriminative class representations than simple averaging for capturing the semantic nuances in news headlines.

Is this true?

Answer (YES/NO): NO